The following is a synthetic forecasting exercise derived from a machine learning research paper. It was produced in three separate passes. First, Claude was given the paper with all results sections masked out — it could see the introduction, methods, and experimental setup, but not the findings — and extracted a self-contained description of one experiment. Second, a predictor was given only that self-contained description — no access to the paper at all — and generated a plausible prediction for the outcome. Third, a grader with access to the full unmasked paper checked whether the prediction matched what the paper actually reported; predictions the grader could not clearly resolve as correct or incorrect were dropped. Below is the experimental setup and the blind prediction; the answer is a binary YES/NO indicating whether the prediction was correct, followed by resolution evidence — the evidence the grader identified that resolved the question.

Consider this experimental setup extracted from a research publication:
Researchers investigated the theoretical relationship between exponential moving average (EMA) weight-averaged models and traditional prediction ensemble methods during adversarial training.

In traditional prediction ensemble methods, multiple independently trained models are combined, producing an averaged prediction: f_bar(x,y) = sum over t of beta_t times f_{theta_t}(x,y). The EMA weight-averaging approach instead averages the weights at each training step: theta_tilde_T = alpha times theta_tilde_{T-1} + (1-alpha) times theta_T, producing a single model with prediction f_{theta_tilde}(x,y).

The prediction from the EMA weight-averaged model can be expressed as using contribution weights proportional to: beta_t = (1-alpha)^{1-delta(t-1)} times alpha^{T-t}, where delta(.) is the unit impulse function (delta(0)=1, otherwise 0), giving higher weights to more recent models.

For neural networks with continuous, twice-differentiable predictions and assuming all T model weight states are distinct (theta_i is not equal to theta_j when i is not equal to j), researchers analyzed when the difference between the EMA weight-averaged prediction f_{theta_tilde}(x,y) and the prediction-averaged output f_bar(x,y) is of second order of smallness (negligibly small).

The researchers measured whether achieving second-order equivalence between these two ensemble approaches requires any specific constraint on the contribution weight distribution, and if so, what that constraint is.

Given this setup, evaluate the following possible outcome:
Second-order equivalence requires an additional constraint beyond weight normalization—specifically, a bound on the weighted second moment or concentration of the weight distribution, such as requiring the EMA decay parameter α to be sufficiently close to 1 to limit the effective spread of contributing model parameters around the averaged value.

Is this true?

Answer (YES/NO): NO